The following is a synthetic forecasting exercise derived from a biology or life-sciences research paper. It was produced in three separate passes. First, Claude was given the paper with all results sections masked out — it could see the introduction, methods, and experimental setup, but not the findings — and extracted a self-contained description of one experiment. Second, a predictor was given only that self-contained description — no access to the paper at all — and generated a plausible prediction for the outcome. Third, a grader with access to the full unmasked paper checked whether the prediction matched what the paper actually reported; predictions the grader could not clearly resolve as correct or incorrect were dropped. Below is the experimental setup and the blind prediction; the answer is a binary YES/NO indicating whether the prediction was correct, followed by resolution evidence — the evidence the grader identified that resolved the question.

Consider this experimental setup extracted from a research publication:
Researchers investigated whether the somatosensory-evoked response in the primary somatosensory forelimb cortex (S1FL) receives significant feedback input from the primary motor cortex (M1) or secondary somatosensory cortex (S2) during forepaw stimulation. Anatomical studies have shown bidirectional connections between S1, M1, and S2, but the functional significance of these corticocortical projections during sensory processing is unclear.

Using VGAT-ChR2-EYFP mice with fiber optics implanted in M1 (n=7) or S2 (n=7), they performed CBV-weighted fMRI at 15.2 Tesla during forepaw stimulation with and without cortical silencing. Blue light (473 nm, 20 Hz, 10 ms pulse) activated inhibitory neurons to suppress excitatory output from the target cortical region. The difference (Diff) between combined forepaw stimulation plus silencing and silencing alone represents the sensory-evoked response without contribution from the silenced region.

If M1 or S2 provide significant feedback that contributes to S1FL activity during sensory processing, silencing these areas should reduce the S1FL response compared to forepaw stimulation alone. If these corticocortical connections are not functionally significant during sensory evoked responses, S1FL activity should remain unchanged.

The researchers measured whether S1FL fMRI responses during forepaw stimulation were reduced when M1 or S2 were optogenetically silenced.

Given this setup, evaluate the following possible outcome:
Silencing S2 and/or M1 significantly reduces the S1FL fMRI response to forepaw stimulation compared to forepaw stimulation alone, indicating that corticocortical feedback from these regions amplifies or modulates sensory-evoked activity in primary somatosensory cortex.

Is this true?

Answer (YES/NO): NO